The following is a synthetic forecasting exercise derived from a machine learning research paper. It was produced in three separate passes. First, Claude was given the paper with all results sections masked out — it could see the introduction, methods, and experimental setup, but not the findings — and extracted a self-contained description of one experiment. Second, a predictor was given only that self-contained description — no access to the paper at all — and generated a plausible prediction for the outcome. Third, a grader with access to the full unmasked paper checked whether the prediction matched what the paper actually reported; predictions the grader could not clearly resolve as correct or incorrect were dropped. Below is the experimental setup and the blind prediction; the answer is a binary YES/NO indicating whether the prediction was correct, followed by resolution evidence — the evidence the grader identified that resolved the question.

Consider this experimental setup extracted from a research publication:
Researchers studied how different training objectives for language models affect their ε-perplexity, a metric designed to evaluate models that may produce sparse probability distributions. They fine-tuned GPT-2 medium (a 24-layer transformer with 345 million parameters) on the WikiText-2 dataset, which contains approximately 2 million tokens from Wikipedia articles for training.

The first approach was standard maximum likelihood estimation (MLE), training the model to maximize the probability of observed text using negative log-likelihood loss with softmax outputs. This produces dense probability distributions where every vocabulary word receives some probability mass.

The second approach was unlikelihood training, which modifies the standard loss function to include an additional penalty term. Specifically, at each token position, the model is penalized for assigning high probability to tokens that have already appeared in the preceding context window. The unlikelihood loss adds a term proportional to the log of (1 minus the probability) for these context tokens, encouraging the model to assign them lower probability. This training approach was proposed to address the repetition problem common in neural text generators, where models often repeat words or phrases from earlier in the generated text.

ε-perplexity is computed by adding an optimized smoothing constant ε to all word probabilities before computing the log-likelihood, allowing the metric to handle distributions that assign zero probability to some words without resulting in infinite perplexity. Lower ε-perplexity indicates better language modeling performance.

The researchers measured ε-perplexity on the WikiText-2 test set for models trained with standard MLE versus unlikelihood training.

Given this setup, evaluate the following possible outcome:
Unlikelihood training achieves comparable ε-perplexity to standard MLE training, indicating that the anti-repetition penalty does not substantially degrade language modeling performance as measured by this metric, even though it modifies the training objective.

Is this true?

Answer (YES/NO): NO